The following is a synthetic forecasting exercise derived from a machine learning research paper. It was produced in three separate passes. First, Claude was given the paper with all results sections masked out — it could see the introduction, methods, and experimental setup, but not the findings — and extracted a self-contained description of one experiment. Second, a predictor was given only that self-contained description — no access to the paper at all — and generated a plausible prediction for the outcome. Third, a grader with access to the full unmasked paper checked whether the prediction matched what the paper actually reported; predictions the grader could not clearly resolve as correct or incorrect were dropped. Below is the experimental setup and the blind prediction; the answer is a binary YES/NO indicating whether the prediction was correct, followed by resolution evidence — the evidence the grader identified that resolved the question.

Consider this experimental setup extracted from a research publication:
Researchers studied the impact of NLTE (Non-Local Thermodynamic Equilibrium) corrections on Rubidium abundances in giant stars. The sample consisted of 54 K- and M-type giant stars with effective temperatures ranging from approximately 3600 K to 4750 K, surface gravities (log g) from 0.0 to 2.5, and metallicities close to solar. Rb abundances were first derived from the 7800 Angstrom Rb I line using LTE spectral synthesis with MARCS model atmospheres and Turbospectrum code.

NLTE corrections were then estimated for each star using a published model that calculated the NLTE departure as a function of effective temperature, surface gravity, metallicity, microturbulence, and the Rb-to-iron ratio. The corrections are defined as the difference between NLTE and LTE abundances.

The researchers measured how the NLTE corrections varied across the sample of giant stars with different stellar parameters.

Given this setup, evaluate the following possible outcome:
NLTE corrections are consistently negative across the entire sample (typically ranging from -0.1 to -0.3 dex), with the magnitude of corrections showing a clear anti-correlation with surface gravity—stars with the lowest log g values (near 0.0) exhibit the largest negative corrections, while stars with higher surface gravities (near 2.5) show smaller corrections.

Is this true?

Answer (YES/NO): NO